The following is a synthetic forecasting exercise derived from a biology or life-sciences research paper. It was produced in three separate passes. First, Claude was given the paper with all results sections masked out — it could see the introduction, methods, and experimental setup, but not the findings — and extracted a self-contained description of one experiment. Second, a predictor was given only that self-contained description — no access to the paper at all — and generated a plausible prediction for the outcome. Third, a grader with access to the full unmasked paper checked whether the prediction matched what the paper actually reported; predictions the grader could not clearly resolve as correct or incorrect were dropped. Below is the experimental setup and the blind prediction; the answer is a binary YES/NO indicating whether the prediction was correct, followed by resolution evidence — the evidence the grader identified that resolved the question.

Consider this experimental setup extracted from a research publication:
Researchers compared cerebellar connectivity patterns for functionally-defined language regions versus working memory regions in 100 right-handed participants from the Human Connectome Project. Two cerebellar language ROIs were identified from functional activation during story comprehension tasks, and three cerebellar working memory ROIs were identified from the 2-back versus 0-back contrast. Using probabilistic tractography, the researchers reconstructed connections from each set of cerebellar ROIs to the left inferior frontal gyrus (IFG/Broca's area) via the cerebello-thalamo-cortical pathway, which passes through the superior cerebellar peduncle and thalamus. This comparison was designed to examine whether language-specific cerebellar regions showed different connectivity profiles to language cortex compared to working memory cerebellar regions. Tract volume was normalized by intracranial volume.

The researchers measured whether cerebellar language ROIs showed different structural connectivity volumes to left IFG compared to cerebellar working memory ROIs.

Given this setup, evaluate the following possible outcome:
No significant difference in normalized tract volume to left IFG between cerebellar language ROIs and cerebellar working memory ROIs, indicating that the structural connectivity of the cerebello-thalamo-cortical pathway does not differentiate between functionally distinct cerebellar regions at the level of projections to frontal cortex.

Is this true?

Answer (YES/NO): NO